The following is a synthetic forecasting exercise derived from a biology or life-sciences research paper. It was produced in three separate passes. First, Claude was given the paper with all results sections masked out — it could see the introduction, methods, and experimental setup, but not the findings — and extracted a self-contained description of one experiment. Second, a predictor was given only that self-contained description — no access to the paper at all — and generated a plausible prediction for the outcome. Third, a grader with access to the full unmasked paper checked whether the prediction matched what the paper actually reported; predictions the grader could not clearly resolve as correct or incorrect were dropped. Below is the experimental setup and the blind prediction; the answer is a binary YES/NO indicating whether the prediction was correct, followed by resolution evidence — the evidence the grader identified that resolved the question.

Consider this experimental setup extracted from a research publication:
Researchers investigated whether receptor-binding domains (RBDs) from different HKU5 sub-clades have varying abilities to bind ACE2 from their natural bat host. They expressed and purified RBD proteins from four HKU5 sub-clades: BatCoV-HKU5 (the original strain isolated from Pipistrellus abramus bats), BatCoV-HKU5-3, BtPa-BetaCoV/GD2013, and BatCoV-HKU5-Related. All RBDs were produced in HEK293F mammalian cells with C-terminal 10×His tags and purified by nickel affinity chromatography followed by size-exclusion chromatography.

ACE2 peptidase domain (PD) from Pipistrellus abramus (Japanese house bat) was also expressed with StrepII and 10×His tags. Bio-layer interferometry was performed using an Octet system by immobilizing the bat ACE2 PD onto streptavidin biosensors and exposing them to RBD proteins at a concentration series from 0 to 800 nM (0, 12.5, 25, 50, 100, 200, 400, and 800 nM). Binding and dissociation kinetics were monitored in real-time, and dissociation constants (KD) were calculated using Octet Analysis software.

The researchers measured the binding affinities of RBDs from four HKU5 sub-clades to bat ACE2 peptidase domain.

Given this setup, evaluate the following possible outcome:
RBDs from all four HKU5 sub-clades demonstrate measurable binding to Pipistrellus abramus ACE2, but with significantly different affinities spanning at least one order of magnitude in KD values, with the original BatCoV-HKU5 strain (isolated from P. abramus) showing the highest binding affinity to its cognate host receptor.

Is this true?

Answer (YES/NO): NO